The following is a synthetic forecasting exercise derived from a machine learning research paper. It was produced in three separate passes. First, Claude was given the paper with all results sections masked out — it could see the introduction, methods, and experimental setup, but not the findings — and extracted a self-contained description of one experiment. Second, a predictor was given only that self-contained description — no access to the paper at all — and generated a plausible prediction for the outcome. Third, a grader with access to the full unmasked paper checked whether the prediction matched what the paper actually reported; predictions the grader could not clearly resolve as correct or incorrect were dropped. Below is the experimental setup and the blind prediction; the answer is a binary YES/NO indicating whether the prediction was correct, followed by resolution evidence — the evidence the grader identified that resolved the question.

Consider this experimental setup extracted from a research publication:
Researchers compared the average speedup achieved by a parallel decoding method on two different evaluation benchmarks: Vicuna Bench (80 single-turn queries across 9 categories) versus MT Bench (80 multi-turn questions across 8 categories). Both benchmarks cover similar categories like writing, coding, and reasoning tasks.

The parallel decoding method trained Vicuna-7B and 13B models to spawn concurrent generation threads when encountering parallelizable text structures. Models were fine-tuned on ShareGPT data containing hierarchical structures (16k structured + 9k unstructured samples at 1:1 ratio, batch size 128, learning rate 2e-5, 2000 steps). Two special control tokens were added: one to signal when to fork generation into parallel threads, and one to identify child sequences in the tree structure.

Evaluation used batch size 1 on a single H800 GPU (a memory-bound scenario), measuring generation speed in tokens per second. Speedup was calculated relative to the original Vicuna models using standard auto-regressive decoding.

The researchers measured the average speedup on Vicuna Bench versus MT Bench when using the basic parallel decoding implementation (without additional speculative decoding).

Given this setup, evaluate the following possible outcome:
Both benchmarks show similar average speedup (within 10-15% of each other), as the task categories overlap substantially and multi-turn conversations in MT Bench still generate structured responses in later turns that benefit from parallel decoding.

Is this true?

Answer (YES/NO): NO